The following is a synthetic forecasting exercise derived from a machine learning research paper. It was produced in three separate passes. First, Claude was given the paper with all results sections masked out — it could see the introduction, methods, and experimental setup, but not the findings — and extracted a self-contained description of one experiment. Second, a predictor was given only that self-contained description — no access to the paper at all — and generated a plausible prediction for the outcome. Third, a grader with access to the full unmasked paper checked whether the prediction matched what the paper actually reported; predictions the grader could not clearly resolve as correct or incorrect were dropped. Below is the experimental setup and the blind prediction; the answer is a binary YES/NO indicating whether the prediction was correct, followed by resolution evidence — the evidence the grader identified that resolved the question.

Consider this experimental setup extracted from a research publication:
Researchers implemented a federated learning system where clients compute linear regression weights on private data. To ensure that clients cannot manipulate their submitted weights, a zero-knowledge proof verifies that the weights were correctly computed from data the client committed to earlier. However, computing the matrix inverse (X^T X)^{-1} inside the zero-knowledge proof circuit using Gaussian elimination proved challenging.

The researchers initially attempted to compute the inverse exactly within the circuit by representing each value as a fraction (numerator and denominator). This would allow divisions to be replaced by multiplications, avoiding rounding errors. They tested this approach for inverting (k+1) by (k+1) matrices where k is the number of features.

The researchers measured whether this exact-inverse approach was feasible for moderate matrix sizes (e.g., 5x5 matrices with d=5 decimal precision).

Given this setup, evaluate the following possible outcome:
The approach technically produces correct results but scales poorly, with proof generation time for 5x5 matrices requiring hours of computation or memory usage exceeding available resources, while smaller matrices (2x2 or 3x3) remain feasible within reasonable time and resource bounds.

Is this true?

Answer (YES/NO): NO